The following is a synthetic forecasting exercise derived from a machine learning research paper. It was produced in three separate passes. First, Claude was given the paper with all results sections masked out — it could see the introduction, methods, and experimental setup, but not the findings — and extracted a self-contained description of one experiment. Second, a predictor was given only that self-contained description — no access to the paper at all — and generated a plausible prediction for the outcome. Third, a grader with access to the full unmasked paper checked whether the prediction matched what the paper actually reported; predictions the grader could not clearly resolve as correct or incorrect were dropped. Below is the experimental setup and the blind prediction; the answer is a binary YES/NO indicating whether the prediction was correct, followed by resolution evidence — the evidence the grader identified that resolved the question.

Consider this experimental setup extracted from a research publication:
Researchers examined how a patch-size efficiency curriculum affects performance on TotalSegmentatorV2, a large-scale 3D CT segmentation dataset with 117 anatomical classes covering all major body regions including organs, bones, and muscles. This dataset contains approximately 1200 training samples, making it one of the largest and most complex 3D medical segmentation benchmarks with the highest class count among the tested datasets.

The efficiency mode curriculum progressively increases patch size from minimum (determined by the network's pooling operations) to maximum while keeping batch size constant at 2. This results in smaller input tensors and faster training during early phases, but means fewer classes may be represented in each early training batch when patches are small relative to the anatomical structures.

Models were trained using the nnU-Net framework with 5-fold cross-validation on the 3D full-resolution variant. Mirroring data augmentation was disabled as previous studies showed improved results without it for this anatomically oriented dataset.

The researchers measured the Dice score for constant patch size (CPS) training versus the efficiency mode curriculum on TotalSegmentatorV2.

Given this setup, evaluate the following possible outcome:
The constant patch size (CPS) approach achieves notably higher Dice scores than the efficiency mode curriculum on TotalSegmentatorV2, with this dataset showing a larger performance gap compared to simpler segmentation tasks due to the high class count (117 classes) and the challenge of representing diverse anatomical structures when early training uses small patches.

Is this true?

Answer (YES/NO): YES